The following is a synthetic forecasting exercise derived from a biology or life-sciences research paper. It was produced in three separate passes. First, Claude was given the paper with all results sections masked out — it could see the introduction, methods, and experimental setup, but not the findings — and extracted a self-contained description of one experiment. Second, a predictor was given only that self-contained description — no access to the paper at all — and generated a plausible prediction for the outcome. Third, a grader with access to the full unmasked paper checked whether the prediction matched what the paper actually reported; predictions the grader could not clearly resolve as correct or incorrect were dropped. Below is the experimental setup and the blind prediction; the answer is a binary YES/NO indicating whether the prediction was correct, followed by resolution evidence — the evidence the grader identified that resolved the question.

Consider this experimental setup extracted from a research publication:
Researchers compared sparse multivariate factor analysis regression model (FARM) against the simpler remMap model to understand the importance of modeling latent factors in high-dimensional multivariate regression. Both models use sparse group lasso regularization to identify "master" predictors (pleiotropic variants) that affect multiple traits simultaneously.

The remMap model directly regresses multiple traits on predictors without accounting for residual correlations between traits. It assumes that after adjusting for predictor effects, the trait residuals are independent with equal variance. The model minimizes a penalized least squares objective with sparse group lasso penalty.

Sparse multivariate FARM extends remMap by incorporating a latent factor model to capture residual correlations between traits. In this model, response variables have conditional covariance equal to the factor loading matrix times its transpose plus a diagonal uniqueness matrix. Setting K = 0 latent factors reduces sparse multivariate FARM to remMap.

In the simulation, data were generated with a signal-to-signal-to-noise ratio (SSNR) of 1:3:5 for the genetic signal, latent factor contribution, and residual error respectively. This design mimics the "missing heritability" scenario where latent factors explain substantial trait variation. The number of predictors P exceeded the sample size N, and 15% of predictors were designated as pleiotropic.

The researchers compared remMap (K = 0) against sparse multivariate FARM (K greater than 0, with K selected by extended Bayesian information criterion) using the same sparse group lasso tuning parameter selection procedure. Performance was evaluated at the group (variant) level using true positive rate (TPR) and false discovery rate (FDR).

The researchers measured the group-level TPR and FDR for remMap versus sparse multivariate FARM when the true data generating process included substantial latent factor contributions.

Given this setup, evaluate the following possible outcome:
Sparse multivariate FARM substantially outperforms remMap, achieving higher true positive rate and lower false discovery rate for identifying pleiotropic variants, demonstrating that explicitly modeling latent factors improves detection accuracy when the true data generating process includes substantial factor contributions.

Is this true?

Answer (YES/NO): NO